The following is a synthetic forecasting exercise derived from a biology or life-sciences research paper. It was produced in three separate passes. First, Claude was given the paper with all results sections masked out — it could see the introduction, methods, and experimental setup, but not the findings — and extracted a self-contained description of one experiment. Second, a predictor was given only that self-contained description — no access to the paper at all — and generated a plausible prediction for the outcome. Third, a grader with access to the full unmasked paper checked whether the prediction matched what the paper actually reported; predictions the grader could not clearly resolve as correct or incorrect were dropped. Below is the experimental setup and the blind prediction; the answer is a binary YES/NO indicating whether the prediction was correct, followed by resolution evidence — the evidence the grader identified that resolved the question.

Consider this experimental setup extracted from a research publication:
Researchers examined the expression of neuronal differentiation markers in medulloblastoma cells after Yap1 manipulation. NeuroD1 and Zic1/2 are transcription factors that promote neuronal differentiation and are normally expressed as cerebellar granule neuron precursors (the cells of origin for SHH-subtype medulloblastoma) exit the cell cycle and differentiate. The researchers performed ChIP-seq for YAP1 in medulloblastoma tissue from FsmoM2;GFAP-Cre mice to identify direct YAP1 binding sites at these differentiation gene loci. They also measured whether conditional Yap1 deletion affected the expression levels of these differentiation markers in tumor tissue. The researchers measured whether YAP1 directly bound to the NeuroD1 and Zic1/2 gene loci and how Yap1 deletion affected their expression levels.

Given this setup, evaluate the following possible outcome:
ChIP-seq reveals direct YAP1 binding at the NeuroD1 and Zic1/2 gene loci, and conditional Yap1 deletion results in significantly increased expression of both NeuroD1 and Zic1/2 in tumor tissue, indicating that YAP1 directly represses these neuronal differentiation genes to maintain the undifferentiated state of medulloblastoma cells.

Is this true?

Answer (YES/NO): YES